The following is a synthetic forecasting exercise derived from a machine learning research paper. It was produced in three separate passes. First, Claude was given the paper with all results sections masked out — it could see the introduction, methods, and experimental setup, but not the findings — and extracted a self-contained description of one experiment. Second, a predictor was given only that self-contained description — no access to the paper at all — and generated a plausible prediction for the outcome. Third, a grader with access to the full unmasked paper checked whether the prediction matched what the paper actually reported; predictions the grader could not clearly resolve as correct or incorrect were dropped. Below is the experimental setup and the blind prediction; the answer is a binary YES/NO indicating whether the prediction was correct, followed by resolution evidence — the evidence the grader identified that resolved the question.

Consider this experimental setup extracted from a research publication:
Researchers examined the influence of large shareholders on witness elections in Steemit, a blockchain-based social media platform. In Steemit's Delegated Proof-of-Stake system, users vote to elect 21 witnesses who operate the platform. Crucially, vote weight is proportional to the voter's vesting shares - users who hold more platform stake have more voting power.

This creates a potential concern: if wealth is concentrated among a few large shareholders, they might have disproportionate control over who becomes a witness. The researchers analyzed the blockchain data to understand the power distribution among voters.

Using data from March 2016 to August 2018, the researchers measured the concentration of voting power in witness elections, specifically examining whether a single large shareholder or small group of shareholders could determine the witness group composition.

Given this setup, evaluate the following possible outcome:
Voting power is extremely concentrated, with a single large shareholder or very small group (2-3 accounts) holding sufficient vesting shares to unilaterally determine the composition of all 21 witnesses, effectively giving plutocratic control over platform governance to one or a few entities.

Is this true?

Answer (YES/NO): NO